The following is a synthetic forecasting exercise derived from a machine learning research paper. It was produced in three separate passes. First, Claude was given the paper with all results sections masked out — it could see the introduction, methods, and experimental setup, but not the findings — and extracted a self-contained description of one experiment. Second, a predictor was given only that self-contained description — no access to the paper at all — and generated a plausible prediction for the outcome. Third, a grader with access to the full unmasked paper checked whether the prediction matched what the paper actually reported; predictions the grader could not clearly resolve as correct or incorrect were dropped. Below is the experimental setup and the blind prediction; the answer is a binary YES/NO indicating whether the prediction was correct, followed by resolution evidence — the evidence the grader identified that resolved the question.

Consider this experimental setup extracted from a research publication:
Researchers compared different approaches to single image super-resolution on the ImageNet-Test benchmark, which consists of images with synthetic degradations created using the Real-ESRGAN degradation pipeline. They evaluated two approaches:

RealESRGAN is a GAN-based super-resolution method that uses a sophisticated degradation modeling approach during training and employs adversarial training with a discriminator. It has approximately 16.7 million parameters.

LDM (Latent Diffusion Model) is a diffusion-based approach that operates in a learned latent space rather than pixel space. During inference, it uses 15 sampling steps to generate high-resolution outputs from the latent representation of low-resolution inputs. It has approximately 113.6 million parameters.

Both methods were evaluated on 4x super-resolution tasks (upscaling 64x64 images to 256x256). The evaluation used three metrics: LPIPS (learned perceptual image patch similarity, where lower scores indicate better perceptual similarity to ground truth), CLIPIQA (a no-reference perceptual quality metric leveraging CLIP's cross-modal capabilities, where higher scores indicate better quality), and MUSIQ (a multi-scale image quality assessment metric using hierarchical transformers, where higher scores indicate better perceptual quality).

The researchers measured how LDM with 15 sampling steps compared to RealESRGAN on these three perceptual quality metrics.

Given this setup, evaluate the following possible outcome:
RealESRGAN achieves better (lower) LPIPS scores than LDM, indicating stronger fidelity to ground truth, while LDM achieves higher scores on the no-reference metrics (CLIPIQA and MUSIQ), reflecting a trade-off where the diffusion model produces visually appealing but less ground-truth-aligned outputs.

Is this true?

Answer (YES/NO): NO